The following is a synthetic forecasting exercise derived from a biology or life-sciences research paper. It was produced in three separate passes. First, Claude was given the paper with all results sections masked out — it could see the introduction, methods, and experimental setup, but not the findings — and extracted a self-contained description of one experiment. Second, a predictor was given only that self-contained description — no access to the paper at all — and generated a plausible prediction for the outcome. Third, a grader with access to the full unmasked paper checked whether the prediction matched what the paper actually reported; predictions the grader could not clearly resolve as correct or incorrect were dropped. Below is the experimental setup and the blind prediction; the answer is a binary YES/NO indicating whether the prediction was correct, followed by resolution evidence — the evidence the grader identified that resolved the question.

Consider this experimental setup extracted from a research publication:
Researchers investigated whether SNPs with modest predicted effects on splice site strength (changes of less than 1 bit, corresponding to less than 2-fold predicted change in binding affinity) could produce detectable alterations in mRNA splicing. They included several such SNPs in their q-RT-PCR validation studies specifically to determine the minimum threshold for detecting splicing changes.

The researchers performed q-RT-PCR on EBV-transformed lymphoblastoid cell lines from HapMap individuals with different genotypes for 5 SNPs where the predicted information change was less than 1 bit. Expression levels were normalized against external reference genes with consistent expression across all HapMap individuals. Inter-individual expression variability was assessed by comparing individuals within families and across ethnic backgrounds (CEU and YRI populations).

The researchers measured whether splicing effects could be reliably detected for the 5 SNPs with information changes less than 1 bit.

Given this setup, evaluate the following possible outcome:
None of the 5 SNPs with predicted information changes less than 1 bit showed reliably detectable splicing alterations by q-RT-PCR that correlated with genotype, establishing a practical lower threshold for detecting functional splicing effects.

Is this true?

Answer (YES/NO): YES